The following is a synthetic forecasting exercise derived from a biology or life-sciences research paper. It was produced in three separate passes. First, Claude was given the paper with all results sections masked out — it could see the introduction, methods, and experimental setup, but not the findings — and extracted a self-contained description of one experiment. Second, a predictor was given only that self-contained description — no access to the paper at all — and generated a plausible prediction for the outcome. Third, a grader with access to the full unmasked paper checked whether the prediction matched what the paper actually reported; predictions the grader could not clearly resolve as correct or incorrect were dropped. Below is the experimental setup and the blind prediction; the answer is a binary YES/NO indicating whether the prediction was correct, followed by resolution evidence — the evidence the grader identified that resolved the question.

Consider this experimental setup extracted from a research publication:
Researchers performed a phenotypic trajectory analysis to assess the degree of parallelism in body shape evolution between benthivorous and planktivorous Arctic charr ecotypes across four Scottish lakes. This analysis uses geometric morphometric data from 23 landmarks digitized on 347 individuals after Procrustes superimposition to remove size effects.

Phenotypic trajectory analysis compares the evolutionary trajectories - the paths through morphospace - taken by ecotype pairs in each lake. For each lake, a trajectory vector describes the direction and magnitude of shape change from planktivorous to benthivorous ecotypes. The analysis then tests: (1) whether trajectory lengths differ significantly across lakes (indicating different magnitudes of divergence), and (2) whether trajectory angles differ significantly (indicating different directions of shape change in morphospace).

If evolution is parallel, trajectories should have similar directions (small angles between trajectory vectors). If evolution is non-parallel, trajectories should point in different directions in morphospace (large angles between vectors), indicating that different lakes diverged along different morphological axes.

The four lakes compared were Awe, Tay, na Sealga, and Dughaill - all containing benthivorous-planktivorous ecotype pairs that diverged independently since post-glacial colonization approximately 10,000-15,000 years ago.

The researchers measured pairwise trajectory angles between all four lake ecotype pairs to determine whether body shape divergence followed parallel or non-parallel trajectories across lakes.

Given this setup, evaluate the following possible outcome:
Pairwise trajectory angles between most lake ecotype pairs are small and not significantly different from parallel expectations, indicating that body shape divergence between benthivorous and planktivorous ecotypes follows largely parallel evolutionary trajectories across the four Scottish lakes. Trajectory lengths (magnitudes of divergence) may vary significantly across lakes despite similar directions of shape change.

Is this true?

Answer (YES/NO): NO